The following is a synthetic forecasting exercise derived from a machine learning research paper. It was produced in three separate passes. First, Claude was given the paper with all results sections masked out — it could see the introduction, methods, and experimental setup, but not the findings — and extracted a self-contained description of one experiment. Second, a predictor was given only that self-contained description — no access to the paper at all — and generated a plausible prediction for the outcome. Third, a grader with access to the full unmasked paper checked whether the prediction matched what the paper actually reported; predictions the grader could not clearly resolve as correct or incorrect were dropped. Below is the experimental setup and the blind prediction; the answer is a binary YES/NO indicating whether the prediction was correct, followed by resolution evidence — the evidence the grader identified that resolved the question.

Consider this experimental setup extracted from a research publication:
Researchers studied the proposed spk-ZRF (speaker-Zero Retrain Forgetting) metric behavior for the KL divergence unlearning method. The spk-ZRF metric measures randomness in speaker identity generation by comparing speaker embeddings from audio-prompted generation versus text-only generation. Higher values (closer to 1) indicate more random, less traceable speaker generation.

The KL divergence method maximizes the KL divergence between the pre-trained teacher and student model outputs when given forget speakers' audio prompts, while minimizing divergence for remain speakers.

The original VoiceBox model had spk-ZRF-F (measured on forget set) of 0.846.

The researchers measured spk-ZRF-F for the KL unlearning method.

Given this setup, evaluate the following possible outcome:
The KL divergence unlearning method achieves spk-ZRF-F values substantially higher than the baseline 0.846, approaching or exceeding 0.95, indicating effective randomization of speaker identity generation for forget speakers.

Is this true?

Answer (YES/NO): NO